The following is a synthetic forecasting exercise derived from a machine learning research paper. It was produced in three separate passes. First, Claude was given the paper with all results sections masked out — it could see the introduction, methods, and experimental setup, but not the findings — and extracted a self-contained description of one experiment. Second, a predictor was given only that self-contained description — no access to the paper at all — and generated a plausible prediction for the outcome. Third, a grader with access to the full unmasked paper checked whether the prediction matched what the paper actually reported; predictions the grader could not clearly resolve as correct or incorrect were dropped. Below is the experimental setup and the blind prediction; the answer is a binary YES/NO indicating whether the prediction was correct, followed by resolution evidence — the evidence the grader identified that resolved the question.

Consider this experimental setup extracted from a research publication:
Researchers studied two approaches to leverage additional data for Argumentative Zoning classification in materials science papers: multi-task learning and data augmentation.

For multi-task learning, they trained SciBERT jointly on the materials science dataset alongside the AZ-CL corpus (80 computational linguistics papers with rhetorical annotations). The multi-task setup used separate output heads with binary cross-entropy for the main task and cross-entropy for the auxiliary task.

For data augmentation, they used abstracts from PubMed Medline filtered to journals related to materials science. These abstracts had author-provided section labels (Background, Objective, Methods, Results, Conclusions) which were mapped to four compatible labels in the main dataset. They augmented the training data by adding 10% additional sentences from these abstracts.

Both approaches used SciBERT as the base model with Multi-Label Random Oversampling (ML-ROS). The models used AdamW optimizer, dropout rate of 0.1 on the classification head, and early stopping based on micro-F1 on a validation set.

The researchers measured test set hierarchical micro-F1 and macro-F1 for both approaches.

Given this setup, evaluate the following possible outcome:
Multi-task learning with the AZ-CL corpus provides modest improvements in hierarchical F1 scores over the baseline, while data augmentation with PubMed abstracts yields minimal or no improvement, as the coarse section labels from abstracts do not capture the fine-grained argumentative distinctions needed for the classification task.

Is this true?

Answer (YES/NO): NO